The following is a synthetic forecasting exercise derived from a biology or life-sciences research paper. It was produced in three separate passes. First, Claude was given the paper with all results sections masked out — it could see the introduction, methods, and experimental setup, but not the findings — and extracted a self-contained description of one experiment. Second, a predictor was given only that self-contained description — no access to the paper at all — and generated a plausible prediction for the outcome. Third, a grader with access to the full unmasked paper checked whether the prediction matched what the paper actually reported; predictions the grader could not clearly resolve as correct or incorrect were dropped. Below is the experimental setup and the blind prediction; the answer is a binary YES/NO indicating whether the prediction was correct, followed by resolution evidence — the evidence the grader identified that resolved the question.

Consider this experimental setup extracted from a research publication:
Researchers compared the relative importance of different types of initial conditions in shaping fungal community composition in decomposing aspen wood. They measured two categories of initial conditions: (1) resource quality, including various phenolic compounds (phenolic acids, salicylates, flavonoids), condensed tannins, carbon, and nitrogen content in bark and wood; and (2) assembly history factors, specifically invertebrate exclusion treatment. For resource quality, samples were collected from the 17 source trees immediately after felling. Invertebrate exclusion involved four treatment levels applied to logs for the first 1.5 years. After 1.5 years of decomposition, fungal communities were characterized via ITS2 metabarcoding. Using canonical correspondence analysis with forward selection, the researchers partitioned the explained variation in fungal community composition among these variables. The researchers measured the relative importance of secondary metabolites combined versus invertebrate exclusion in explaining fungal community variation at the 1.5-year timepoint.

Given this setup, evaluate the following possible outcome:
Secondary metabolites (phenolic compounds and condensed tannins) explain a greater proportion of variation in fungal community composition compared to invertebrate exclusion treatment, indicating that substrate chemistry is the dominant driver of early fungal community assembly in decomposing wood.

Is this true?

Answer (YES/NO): YES